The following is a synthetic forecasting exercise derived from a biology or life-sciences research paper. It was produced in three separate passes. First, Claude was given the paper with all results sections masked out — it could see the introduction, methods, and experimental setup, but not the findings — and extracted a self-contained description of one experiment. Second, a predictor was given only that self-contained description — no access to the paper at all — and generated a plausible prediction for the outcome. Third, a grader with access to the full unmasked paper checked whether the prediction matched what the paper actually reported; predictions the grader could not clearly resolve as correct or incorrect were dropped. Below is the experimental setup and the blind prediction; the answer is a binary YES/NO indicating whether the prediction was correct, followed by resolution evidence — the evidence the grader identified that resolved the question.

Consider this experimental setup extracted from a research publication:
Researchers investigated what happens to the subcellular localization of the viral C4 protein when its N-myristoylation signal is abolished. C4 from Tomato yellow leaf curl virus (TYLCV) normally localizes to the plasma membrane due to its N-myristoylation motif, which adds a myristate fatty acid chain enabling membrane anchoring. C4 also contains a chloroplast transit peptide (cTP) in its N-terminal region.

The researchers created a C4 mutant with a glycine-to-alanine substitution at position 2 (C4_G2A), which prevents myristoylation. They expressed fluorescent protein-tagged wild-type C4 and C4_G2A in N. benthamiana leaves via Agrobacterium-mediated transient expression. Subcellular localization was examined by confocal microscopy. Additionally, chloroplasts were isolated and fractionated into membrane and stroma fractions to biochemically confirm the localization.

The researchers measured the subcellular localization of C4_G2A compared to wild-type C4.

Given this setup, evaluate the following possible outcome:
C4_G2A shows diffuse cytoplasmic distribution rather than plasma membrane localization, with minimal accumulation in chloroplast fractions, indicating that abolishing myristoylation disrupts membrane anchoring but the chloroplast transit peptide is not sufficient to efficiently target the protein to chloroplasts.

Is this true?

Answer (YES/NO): NO